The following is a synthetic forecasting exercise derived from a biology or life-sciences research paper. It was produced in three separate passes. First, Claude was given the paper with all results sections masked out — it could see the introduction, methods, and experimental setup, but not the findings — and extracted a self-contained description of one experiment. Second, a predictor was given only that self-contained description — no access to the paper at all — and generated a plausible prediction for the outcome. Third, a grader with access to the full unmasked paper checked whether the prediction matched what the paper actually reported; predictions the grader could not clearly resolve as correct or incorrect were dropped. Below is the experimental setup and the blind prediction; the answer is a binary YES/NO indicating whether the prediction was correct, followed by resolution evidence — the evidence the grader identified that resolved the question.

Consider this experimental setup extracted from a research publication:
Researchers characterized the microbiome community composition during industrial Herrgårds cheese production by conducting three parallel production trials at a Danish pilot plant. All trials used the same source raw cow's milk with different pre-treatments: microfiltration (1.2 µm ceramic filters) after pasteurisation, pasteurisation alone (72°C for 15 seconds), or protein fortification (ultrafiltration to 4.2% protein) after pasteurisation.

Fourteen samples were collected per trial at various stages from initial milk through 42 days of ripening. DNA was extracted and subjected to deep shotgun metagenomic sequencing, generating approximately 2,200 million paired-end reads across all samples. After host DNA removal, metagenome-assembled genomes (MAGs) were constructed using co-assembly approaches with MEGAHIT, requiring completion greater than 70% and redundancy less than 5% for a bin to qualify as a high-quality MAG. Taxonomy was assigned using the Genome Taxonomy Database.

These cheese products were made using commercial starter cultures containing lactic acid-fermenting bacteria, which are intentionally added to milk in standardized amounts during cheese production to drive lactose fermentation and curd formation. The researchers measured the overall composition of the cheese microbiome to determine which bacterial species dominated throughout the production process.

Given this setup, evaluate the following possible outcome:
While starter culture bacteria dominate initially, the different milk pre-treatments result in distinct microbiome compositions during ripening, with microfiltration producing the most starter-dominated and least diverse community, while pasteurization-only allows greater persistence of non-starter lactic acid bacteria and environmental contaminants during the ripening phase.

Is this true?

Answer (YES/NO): NO